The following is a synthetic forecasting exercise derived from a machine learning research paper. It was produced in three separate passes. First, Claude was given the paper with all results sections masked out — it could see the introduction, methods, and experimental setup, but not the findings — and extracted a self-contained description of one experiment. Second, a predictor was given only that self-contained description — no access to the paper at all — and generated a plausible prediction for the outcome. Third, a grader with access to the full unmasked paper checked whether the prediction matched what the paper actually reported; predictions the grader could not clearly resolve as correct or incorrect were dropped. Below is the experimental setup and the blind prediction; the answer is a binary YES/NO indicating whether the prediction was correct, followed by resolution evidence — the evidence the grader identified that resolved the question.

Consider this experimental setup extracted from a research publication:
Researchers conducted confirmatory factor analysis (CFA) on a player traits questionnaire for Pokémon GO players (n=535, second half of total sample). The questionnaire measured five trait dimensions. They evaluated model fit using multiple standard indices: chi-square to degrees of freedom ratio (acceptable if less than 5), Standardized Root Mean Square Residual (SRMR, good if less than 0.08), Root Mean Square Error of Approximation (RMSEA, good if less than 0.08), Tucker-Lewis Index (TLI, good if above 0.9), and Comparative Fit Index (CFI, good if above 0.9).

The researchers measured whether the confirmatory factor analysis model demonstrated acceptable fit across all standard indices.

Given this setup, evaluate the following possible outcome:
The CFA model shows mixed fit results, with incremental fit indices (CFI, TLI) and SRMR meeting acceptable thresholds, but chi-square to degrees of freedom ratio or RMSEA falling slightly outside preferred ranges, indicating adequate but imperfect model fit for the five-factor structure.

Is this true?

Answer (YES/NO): NO